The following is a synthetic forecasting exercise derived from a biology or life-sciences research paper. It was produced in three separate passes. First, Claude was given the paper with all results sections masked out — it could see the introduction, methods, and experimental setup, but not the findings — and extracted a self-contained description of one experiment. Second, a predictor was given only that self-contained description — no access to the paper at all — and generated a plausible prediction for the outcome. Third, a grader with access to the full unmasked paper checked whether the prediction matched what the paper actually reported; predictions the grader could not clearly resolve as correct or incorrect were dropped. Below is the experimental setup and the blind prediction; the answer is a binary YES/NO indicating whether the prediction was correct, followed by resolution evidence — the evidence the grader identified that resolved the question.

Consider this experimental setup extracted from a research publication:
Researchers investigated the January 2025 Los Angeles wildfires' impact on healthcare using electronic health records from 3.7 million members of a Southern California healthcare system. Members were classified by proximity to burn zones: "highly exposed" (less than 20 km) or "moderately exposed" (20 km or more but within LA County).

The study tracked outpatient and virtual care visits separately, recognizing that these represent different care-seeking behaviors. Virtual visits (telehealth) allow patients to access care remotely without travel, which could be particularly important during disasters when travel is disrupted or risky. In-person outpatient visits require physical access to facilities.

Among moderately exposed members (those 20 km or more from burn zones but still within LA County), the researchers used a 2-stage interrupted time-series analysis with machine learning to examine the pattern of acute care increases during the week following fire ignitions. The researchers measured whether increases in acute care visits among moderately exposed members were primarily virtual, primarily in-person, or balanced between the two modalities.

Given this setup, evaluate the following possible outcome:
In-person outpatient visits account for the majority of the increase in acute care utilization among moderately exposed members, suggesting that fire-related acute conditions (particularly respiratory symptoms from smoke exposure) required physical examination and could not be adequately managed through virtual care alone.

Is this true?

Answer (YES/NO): NO